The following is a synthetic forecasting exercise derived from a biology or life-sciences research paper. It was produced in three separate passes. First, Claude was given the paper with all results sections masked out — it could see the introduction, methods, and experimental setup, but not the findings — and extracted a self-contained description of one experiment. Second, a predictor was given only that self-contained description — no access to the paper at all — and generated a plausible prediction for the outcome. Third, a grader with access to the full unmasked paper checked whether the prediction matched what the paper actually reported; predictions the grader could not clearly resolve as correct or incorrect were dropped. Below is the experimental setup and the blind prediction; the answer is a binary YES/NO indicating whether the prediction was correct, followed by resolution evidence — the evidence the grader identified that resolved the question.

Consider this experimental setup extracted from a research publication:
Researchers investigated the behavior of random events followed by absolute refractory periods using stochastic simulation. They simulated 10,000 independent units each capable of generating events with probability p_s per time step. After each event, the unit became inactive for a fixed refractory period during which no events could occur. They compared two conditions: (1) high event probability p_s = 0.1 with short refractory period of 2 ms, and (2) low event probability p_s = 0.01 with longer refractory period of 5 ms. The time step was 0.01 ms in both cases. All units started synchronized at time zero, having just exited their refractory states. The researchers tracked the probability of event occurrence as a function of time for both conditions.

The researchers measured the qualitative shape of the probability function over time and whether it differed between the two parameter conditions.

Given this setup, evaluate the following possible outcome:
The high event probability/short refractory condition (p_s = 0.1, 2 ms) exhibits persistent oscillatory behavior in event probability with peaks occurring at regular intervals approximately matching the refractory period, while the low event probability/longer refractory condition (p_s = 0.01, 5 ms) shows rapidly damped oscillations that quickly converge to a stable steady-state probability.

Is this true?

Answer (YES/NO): NO